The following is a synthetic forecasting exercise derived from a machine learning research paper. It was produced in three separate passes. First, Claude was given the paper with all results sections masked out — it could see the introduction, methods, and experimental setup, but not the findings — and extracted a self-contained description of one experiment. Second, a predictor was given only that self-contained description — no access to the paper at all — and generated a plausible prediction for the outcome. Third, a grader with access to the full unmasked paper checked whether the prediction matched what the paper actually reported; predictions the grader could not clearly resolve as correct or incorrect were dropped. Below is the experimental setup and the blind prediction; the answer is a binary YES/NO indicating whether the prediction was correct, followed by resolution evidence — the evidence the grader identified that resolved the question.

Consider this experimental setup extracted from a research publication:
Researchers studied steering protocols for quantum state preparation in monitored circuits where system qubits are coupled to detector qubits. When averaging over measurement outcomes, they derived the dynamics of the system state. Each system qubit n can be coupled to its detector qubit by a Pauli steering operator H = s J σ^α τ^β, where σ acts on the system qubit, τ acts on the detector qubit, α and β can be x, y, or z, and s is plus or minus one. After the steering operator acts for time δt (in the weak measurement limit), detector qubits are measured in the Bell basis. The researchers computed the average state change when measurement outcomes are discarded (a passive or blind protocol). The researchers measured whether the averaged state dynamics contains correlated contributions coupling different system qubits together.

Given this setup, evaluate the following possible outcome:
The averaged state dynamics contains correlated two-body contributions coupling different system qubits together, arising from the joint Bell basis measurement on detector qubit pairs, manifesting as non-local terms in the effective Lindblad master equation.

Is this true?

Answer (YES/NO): NO